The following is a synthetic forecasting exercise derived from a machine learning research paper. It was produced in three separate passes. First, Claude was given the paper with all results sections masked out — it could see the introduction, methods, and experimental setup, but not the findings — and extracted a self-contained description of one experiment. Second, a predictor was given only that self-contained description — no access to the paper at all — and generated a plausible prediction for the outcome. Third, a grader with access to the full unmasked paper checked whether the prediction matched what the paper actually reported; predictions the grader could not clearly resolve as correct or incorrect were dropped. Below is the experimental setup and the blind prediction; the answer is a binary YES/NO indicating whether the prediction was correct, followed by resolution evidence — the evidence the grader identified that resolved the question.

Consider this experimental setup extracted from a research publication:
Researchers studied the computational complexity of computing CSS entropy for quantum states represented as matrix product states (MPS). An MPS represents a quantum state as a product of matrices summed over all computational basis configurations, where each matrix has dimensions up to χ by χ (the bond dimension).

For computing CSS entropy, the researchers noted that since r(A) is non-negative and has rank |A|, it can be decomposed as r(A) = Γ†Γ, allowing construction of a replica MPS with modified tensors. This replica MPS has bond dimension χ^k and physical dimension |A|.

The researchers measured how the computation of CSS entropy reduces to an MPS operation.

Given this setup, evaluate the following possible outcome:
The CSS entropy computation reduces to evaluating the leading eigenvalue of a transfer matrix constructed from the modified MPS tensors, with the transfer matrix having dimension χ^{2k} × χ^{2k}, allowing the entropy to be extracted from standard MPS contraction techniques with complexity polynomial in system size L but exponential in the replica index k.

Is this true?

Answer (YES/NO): NO